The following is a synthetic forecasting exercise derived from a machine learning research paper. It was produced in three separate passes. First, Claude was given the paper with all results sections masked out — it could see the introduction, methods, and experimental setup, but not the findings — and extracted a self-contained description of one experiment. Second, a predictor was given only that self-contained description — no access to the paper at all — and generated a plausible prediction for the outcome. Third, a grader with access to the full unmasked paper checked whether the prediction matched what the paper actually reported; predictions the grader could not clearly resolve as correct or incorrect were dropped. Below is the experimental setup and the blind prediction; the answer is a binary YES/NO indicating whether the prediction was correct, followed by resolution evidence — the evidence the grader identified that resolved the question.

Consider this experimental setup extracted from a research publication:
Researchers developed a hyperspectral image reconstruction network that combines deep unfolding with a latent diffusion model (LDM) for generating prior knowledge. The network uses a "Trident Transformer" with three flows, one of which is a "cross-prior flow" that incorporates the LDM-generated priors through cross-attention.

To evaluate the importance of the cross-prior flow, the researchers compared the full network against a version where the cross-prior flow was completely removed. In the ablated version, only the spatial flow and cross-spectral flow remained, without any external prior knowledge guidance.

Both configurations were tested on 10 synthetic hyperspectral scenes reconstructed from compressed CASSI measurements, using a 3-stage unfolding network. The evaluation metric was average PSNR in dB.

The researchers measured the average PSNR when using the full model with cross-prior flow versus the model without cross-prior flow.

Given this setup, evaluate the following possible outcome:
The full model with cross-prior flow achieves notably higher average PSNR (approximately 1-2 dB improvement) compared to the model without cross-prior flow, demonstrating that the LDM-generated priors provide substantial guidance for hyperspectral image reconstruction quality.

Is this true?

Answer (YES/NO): NO